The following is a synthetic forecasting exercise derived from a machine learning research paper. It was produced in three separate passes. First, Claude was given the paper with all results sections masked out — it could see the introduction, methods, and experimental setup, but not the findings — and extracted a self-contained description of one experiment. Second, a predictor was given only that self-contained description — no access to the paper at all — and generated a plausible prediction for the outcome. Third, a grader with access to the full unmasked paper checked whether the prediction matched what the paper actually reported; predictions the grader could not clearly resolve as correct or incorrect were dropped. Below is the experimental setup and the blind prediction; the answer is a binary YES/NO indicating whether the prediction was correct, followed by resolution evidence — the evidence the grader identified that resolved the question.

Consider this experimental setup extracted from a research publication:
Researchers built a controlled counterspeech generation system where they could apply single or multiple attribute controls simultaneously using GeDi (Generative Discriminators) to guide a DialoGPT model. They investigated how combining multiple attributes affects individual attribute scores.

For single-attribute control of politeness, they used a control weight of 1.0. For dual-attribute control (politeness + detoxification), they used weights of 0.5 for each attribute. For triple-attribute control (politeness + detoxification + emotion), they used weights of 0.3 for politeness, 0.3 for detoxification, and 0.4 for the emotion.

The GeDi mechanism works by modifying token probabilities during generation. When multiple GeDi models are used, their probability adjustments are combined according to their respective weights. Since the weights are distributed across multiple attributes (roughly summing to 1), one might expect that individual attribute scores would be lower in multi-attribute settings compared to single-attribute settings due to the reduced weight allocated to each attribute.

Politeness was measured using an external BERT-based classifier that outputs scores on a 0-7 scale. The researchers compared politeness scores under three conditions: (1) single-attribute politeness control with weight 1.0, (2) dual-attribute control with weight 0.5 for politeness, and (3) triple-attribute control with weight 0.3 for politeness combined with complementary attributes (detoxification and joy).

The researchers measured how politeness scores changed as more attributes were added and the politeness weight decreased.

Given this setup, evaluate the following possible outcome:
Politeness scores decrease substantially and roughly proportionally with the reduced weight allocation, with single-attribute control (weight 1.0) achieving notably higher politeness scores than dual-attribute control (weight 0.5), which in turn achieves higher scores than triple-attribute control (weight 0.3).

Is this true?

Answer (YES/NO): NO